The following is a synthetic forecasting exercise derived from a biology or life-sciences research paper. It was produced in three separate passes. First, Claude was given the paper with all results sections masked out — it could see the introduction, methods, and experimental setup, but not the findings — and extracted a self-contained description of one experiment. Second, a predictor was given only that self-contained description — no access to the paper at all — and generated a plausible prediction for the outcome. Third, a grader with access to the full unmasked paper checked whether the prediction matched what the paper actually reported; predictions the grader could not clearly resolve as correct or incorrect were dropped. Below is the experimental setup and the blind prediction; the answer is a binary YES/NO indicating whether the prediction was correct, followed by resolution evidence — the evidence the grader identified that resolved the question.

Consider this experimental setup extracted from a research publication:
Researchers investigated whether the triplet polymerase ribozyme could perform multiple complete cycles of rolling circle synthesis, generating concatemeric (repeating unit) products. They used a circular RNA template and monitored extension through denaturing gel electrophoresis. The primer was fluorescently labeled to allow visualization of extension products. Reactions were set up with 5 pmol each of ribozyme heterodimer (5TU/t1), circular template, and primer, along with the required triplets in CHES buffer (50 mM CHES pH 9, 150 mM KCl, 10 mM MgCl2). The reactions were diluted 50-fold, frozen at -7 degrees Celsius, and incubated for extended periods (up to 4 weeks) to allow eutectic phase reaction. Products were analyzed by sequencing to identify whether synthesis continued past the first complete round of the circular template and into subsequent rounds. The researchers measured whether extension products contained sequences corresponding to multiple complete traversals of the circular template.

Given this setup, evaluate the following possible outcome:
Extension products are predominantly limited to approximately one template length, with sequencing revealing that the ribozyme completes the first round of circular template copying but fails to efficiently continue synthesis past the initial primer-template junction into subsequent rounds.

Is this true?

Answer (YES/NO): NO